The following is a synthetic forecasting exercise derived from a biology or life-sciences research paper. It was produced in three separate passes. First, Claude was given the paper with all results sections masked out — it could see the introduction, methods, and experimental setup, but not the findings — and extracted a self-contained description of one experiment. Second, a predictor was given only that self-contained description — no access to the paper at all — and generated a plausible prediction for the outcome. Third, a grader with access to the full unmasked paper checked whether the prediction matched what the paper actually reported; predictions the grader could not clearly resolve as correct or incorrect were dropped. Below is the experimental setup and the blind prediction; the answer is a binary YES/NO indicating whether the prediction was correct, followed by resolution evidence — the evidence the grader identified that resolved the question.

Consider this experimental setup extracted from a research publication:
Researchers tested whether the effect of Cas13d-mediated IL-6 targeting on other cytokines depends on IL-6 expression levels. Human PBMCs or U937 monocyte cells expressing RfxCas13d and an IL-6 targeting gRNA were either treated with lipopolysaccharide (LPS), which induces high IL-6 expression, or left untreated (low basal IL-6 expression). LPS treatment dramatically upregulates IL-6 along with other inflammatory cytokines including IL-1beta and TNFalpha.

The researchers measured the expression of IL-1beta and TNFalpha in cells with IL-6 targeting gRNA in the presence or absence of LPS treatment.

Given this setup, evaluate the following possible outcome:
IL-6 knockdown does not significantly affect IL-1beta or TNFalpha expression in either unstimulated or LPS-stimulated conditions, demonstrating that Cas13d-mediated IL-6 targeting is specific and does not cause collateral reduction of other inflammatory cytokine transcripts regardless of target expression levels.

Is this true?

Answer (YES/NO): NO